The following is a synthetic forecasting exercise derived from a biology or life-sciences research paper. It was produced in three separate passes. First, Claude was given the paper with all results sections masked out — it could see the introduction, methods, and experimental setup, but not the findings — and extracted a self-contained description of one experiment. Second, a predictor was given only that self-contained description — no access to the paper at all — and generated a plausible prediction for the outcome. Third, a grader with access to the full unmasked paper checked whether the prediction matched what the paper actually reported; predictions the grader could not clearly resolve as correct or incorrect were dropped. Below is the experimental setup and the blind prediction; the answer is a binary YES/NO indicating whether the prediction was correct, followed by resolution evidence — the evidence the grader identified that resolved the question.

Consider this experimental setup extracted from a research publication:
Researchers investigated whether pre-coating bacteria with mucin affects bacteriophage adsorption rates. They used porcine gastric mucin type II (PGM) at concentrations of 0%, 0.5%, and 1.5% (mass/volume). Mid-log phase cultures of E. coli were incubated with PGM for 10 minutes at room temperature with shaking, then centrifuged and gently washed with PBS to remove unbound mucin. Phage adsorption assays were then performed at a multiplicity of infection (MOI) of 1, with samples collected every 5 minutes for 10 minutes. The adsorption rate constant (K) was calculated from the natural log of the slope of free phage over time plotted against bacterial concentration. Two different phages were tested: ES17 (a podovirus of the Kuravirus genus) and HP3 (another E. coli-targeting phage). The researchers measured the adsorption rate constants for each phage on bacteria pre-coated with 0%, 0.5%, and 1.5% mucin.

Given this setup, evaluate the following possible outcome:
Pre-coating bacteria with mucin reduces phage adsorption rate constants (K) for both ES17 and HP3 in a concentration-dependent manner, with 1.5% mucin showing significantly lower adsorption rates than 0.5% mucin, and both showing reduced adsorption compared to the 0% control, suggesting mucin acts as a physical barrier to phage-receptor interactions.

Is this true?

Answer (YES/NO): NO